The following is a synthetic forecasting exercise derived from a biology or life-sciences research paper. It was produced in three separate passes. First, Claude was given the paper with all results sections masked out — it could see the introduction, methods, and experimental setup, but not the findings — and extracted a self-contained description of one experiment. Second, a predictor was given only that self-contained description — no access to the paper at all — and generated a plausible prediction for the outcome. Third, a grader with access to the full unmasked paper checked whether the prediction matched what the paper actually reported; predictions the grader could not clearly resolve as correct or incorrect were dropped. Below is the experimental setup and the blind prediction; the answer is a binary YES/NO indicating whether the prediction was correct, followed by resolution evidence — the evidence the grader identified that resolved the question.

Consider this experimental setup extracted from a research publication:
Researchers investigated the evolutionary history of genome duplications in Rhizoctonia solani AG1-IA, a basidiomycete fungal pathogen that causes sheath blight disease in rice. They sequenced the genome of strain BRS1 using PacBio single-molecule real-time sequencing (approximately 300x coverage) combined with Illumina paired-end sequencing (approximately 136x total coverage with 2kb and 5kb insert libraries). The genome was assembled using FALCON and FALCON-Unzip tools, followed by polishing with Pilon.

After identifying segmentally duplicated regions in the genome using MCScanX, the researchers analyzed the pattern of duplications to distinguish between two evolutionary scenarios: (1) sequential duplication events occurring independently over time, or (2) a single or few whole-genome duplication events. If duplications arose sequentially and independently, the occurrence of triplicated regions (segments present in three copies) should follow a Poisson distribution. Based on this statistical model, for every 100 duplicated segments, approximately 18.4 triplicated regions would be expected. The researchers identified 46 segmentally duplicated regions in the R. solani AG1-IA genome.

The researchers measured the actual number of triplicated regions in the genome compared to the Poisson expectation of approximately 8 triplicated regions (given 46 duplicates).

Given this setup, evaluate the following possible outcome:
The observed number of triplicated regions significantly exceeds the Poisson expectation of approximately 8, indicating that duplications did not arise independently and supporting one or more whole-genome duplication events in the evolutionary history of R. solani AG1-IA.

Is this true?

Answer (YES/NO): NO